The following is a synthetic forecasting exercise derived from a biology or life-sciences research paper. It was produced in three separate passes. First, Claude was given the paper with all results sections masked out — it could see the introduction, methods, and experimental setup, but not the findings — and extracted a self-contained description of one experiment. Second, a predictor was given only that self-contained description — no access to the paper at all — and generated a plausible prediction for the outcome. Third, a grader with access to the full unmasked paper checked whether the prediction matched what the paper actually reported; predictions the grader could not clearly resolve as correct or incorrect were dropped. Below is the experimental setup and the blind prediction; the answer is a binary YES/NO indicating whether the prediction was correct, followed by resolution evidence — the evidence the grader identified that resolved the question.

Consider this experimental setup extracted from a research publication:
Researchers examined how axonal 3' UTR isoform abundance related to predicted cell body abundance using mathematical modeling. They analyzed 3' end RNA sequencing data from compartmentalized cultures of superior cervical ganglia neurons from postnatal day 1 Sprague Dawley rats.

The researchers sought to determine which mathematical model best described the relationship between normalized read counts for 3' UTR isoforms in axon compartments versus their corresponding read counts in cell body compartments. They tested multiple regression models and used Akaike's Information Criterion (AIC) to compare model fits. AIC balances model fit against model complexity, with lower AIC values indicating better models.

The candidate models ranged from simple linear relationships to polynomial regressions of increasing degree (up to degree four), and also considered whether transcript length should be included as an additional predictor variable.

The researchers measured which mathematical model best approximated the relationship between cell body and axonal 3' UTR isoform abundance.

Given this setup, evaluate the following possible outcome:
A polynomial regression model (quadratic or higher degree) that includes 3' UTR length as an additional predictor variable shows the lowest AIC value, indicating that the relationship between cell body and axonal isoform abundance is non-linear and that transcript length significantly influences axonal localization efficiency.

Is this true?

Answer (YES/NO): NO